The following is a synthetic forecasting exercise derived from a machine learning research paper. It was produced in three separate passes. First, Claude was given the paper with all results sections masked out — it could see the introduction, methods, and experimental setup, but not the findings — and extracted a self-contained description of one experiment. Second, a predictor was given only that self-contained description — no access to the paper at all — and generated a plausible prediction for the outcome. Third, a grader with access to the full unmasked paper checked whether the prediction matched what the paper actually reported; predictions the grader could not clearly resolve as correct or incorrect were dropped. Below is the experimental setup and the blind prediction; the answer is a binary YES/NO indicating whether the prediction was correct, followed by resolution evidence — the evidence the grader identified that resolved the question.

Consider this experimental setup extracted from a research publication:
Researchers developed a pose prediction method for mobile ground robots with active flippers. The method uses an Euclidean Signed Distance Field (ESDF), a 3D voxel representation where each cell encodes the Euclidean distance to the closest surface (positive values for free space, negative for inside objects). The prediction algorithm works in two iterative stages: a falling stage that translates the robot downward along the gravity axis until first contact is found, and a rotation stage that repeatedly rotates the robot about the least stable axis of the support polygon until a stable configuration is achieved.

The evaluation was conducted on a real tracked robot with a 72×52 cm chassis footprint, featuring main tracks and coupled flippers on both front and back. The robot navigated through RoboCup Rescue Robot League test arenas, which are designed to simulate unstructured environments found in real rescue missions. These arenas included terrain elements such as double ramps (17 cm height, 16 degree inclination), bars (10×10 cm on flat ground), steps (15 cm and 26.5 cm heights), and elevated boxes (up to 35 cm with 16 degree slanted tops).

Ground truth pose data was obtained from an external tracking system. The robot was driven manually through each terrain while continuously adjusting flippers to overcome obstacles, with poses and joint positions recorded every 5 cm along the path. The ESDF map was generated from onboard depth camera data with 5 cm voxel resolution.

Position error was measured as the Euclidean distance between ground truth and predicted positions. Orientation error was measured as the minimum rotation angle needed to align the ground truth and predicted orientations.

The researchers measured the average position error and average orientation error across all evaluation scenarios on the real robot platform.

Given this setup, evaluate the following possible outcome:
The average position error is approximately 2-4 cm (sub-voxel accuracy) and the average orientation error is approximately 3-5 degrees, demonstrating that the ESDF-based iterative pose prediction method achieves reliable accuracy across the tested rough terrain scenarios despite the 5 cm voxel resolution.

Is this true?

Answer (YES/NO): YES